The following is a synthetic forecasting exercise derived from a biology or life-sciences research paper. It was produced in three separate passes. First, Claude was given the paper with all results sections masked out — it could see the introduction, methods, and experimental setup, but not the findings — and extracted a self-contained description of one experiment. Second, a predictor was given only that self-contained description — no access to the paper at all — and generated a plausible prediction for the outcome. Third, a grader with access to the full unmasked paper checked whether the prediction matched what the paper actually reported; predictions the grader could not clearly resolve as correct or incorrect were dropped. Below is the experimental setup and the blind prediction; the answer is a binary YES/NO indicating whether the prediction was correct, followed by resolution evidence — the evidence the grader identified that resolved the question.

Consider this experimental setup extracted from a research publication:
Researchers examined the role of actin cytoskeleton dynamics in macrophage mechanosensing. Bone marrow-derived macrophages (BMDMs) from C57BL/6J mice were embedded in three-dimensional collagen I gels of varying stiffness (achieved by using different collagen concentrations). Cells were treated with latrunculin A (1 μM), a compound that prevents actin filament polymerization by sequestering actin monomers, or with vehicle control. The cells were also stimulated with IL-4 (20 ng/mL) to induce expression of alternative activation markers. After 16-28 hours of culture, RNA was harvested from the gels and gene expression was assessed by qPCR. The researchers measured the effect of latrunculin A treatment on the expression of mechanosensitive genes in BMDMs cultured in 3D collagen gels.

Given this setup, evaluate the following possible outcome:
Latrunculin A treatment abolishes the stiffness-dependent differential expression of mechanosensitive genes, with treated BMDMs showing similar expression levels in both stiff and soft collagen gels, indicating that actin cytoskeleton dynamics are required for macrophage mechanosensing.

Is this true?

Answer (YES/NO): YES